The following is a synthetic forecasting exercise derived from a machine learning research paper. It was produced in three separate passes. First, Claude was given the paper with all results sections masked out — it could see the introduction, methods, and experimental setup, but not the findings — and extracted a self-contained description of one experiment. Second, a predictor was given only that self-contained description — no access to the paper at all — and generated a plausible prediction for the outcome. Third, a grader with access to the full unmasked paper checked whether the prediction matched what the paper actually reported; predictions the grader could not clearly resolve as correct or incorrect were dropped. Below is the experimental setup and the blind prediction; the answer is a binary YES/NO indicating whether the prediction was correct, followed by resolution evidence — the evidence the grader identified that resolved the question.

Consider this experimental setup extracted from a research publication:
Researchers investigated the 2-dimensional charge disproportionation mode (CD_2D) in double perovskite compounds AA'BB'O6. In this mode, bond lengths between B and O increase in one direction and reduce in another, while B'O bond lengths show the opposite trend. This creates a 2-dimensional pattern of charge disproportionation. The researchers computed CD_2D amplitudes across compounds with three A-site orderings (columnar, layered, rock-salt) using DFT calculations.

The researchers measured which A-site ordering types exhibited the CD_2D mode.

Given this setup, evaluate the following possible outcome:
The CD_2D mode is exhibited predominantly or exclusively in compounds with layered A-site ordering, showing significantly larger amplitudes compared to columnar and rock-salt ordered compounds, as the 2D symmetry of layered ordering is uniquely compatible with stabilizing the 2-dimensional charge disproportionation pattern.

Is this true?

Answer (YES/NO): NO